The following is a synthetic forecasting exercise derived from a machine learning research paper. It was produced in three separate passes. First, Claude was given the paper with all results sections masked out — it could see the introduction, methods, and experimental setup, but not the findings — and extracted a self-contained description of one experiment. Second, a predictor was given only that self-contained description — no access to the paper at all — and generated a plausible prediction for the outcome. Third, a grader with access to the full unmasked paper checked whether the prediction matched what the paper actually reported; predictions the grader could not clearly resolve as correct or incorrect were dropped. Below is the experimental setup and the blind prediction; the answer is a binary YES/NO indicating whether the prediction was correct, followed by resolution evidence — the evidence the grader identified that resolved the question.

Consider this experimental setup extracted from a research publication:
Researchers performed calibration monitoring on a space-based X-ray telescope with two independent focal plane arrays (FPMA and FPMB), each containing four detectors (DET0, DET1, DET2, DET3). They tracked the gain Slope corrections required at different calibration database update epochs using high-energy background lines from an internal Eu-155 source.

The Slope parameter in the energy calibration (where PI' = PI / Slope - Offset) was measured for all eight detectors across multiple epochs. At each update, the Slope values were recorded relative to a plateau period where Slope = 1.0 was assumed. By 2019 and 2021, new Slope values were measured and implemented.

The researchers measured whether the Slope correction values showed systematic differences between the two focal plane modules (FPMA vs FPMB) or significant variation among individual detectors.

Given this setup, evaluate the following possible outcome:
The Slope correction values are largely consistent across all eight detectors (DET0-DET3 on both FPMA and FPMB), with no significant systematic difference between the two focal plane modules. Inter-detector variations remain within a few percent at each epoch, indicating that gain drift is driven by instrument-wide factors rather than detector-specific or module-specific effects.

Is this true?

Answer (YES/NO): NO